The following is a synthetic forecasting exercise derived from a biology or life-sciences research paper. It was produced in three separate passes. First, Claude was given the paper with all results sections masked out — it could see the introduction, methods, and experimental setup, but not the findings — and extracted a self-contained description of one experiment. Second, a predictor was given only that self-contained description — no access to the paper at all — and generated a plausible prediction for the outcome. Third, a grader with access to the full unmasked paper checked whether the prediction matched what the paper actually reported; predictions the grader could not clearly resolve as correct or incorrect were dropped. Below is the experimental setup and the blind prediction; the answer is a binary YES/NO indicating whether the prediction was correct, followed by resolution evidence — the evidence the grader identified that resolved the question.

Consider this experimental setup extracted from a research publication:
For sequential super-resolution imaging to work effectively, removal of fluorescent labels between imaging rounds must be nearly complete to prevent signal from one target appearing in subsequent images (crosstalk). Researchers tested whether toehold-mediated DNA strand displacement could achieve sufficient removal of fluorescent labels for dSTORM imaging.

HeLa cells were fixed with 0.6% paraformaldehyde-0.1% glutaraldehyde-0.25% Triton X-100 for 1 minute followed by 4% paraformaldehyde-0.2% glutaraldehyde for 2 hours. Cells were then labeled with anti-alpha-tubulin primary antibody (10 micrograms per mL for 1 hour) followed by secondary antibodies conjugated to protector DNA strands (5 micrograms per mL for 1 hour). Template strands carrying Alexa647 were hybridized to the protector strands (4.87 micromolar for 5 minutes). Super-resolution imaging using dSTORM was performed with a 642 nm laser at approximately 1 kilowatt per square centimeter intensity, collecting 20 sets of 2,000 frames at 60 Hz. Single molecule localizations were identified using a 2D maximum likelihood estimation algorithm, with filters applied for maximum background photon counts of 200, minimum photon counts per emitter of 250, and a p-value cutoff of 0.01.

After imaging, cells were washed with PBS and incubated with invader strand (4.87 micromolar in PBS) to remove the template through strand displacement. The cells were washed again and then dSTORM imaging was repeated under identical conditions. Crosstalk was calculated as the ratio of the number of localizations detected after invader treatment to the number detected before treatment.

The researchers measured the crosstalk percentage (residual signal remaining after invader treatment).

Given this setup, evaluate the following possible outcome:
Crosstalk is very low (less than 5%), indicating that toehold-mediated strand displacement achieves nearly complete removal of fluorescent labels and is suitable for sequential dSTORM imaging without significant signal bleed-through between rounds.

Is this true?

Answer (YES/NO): NO